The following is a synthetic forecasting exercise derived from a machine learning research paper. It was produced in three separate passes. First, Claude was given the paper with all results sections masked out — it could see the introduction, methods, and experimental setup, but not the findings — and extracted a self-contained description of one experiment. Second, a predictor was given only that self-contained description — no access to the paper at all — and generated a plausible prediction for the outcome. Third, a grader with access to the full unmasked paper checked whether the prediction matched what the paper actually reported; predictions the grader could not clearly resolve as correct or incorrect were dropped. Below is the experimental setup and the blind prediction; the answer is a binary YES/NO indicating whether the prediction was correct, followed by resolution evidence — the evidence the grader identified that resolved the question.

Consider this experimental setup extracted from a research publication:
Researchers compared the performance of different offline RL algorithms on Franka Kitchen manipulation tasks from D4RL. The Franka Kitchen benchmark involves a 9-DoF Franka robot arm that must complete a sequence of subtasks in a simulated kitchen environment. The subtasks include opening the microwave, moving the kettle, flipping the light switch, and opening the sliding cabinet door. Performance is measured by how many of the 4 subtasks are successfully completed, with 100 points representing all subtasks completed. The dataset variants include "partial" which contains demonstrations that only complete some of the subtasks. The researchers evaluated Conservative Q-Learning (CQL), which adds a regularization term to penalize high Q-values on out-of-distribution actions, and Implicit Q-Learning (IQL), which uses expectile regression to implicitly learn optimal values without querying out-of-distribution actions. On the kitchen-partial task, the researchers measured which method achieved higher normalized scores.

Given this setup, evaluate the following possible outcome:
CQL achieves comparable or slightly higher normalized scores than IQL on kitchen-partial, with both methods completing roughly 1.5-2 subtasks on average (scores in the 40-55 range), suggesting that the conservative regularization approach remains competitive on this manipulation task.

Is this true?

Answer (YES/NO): YES